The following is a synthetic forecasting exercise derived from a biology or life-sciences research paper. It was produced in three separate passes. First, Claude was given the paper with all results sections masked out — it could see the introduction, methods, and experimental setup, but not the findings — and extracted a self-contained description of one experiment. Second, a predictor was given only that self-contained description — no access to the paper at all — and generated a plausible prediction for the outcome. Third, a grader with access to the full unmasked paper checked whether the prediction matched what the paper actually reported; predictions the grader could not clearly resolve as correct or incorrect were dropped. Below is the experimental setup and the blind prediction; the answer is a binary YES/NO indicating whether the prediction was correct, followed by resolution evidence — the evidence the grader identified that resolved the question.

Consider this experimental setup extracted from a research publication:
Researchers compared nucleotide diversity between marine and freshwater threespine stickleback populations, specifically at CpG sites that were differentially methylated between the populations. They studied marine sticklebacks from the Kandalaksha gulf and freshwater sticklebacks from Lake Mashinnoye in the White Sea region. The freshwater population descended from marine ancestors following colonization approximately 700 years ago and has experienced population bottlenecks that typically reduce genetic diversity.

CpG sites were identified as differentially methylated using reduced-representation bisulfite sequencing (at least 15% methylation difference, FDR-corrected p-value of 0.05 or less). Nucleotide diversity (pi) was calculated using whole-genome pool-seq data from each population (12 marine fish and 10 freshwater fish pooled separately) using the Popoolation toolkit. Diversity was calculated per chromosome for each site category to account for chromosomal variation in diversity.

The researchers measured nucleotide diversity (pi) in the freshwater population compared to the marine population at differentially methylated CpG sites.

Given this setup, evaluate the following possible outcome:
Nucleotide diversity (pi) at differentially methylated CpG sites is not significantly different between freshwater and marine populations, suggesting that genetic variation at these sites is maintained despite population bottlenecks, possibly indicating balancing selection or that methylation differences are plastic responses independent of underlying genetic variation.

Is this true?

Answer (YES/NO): NO